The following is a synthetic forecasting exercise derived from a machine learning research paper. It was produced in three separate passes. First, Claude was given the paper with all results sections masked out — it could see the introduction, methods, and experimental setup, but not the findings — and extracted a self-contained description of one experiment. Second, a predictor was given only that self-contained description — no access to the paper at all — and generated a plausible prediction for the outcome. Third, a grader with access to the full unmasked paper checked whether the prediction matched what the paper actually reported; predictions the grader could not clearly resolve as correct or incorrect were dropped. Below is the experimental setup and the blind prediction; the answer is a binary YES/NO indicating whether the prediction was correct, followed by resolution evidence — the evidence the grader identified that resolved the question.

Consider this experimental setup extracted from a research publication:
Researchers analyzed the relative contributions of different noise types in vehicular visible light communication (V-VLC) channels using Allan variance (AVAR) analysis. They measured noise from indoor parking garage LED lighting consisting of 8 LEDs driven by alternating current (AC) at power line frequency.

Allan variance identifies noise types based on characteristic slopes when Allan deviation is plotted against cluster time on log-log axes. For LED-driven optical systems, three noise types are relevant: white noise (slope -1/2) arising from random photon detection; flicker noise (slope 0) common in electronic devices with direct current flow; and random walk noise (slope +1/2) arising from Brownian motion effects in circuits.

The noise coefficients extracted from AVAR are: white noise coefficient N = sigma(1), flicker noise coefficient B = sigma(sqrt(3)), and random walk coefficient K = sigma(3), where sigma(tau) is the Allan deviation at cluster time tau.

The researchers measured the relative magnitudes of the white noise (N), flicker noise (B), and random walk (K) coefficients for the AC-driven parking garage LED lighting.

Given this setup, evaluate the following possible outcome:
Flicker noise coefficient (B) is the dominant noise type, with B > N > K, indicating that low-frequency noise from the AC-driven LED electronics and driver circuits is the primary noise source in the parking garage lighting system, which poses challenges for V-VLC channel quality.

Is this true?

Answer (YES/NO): NO